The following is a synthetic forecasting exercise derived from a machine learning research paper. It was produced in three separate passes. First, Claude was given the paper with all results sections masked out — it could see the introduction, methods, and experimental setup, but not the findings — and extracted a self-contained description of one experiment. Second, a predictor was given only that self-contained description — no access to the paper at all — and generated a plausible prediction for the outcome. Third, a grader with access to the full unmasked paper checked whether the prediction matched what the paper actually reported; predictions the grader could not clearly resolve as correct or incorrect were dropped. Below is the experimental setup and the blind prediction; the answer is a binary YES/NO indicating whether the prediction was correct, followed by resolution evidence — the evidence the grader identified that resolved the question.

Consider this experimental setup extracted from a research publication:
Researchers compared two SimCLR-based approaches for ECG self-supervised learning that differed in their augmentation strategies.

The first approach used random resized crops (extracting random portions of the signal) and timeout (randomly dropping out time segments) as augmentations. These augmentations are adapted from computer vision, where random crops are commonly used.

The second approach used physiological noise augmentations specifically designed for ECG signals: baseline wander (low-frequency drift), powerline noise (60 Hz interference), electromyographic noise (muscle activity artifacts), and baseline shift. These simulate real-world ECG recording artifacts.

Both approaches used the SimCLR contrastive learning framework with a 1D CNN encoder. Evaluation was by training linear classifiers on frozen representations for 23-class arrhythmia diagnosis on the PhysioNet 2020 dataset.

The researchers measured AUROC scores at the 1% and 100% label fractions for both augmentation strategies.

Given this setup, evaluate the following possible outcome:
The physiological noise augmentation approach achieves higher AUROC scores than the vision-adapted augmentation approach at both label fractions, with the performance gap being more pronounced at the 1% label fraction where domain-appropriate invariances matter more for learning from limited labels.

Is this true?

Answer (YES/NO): YES